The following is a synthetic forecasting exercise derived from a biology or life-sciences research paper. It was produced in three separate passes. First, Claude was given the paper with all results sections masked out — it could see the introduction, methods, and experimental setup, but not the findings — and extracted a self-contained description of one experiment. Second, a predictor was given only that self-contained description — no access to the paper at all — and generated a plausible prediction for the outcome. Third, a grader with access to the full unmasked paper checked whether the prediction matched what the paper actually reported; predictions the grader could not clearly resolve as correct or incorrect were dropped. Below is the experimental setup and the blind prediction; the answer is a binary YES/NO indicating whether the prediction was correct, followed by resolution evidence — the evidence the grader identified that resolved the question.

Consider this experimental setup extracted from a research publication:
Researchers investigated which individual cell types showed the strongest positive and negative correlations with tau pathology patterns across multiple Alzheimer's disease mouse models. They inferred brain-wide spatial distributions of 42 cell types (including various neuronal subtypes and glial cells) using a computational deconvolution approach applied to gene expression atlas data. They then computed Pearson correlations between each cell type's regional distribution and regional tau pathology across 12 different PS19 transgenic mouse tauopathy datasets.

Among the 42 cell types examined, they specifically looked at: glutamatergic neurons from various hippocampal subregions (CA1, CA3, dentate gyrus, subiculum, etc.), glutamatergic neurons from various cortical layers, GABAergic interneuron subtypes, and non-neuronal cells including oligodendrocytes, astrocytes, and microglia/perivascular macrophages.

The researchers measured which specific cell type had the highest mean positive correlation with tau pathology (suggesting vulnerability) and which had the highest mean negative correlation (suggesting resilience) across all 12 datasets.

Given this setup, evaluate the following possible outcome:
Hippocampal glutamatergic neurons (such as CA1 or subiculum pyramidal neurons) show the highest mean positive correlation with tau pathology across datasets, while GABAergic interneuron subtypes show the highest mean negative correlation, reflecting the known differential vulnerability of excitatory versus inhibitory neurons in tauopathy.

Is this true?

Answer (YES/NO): NO